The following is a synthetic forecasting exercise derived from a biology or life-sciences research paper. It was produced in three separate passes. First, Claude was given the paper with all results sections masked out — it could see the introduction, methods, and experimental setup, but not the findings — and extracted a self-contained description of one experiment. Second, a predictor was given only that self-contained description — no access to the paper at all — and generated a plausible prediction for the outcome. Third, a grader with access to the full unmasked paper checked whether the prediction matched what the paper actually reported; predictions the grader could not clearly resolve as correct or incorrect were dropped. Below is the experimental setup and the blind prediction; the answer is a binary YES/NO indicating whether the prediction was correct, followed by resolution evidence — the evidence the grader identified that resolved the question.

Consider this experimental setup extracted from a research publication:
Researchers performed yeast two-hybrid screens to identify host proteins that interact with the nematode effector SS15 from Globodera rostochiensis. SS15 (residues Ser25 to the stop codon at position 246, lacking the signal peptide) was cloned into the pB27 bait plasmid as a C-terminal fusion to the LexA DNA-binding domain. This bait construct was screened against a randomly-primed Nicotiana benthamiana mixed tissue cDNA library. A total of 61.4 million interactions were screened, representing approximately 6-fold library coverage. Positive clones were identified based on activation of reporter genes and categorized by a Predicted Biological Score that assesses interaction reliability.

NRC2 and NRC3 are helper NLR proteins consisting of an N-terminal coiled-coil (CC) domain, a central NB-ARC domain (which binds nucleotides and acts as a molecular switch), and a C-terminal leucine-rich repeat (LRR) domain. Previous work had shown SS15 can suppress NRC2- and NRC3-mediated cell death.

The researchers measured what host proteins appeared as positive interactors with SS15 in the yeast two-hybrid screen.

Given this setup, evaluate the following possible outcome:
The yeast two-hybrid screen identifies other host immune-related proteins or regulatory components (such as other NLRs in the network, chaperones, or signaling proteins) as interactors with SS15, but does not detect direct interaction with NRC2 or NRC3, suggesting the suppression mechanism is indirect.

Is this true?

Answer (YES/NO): NO